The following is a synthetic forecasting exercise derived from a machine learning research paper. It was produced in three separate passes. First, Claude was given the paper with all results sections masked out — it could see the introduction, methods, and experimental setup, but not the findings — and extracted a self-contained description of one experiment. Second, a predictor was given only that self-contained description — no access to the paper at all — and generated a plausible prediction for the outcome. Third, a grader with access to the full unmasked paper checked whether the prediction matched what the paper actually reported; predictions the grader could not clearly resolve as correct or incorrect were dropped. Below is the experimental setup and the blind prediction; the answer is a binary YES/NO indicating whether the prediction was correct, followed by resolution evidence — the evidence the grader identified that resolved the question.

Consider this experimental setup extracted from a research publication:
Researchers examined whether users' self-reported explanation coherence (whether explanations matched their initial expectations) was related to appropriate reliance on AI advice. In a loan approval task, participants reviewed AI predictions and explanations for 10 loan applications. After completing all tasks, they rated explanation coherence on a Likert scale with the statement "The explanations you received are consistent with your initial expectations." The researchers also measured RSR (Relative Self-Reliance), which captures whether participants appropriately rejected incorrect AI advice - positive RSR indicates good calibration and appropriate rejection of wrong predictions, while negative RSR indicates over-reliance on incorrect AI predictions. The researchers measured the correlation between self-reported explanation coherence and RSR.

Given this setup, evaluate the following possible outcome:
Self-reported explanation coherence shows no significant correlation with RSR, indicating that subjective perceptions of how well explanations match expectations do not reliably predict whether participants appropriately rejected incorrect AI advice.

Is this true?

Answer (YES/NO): NO